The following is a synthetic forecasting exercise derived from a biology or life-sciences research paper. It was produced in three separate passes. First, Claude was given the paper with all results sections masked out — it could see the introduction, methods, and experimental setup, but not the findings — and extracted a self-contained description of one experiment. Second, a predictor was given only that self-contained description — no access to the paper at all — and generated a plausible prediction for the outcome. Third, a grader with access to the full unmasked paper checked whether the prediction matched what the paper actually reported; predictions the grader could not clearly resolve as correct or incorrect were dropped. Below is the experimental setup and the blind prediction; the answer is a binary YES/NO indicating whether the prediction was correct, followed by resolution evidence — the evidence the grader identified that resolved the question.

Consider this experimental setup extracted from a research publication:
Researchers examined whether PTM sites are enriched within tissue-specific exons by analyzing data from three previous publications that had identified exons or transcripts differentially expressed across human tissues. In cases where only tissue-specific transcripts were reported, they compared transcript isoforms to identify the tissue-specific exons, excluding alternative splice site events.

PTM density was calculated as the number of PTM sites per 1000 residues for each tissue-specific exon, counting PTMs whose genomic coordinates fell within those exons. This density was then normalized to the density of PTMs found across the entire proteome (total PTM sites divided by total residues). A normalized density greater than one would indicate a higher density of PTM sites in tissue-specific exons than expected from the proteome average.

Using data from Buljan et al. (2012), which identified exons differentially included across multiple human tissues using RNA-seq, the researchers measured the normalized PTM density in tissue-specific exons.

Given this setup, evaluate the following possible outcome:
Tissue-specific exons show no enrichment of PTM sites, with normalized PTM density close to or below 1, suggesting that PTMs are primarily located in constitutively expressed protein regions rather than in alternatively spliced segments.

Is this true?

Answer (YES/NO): NO